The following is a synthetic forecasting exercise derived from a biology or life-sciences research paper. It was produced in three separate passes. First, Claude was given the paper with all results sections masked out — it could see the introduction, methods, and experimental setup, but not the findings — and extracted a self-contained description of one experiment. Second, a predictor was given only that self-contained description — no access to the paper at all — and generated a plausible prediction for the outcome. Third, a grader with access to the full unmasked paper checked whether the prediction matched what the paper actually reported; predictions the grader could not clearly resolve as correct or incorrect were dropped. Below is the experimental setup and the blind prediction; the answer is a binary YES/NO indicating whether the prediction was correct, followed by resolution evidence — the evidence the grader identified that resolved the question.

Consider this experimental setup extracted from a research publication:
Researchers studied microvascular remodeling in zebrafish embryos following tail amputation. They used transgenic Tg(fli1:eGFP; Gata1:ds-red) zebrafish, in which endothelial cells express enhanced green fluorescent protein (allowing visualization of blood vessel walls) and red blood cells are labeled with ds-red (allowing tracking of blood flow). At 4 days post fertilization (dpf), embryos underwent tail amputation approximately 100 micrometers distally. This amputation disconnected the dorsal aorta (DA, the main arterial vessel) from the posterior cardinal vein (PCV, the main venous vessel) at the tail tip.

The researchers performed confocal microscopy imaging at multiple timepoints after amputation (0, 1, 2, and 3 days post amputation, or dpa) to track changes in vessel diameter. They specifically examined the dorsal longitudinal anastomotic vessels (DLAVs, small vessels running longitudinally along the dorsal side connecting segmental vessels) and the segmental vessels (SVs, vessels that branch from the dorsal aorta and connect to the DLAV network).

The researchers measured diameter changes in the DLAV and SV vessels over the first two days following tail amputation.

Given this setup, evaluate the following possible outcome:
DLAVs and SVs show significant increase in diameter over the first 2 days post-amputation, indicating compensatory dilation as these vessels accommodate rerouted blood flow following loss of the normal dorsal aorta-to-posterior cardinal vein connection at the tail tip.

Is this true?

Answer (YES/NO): NO